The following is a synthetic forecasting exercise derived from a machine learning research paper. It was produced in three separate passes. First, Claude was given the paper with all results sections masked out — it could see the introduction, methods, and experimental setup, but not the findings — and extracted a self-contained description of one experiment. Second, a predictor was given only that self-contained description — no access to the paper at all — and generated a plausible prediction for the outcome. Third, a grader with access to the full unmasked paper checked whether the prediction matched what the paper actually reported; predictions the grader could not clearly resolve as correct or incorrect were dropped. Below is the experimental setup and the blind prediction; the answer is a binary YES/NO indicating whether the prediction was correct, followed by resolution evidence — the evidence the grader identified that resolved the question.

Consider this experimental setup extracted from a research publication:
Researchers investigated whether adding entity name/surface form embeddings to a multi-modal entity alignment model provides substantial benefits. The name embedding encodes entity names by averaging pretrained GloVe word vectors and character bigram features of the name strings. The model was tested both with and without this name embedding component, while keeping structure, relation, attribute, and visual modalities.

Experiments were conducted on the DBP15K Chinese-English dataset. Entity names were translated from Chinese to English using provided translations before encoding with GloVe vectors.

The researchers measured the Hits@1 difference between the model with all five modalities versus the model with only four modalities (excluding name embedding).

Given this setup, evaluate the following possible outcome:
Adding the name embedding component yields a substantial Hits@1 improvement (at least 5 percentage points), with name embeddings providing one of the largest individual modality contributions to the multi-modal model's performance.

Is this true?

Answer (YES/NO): YES